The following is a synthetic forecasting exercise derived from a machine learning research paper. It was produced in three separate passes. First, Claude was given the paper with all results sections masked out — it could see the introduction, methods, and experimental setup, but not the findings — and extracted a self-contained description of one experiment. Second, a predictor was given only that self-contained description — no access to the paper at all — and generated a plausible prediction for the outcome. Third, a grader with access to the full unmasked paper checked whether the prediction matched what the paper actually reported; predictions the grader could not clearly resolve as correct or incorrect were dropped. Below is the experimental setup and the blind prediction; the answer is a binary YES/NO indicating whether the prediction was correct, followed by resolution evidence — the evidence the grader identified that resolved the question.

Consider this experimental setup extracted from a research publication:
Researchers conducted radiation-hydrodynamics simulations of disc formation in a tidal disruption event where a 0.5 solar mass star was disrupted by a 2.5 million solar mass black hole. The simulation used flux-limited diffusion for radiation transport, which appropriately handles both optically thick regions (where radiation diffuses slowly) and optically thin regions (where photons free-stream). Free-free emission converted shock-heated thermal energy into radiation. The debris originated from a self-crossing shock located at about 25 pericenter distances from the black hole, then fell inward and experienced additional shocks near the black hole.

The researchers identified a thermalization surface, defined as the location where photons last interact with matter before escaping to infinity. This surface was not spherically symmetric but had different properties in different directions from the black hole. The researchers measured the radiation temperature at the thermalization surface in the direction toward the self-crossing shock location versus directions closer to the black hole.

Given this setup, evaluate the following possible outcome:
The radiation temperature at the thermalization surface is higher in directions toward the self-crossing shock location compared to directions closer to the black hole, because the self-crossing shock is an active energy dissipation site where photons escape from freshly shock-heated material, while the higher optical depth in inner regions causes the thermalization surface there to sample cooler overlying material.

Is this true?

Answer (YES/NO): NO